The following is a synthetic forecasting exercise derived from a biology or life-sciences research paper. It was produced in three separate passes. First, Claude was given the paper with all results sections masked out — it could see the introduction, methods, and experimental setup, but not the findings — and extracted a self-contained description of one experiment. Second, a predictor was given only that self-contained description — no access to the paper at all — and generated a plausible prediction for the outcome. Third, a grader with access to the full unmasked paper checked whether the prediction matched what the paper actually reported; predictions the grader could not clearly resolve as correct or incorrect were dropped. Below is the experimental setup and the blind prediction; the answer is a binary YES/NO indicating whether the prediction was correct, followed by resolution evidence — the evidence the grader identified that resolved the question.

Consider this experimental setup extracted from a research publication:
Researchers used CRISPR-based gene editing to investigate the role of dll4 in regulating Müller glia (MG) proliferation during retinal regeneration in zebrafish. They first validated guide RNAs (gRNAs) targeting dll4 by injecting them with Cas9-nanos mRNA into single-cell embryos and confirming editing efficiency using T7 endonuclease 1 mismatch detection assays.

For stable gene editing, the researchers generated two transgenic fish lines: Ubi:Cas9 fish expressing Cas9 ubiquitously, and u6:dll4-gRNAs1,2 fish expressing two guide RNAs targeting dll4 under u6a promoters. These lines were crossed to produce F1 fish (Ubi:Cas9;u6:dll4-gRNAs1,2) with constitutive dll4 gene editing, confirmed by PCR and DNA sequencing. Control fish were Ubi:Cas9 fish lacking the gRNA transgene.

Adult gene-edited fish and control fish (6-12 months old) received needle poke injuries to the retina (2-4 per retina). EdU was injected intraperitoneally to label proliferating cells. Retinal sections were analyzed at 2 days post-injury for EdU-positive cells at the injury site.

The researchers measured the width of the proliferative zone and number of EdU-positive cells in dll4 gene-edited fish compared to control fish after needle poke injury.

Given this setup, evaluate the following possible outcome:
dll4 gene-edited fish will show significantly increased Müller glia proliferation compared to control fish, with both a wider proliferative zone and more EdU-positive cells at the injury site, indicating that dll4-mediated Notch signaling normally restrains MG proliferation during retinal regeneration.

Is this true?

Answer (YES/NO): YES